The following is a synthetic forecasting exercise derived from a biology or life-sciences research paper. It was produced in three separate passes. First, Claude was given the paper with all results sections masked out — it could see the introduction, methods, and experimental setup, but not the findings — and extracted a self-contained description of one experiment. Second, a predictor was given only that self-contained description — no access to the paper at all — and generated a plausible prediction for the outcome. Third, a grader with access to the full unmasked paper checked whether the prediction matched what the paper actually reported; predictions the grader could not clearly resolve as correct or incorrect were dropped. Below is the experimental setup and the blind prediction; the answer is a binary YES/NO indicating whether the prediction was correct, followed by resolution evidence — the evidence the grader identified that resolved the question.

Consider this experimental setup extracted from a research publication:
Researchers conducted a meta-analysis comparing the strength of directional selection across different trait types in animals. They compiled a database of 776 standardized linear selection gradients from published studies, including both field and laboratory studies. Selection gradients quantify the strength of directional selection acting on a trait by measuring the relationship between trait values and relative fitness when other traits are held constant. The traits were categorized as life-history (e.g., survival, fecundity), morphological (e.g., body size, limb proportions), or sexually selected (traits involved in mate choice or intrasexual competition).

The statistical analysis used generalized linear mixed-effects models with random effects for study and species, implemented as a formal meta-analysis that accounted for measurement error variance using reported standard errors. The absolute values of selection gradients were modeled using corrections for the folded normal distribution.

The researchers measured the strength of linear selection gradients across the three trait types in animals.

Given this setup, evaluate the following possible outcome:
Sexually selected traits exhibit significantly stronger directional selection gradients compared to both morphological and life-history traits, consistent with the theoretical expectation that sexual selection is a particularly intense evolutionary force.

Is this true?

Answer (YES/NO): NO